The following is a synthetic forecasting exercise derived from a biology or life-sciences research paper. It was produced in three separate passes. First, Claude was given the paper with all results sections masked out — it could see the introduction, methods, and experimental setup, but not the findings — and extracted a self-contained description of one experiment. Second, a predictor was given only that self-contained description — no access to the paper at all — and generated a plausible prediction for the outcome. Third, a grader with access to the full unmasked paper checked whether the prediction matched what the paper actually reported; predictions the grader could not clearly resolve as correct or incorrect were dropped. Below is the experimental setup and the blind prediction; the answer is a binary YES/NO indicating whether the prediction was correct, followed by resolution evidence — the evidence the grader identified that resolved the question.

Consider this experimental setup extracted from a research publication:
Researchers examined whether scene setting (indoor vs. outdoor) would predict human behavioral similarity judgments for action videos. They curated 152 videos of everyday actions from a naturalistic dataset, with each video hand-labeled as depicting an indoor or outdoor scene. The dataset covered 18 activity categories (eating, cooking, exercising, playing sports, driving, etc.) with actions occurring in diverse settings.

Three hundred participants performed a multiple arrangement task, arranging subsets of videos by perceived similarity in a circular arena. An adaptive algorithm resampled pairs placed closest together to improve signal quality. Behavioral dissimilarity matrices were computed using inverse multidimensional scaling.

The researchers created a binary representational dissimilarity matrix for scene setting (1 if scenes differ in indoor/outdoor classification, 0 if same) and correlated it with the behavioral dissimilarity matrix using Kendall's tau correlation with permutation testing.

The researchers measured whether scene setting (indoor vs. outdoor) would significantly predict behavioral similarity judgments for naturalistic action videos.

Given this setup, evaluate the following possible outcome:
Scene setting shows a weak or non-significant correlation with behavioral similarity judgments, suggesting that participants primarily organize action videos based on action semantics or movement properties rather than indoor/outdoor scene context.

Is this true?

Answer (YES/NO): NO